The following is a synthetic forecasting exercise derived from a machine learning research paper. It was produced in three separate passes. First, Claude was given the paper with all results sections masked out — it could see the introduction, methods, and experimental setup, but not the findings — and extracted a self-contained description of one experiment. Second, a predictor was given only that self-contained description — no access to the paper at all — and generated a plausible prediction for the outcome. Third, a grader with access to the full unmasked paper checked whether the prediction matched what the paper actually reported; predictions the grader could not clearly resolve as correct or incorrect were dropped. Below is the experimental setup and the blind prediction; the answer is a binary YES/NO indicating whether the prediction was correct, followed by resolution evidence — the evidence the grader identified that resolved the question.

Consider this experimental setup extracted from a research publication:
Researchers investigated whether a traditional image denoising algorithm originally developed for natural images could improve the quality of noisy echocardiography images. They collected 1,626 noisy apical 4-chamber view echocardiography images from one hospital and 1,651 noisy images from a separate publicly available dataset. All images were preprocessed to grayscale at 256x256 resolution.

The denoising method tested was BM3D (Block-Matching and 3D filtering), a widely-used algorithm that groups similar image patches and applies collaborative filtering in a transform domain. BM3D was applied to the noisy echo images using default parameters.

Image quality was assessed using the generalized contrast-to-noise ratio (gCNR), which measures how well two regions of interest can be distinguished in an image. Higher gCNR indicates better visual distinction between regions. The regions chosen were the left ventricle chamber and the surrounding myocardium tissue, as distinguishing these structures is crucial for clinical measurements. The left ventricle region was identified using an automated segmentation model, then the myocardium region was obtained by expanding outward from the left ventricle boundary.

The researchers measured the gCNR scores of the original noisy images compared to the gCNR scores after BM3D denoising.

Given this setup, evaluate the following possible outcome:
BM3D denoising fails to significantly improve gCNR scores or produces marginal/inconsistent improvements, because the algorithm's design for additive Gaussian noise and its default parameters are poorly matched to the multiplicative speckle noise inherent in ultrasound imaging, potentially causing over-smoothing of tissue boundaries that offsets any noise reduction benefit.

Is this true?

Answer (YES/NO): NO